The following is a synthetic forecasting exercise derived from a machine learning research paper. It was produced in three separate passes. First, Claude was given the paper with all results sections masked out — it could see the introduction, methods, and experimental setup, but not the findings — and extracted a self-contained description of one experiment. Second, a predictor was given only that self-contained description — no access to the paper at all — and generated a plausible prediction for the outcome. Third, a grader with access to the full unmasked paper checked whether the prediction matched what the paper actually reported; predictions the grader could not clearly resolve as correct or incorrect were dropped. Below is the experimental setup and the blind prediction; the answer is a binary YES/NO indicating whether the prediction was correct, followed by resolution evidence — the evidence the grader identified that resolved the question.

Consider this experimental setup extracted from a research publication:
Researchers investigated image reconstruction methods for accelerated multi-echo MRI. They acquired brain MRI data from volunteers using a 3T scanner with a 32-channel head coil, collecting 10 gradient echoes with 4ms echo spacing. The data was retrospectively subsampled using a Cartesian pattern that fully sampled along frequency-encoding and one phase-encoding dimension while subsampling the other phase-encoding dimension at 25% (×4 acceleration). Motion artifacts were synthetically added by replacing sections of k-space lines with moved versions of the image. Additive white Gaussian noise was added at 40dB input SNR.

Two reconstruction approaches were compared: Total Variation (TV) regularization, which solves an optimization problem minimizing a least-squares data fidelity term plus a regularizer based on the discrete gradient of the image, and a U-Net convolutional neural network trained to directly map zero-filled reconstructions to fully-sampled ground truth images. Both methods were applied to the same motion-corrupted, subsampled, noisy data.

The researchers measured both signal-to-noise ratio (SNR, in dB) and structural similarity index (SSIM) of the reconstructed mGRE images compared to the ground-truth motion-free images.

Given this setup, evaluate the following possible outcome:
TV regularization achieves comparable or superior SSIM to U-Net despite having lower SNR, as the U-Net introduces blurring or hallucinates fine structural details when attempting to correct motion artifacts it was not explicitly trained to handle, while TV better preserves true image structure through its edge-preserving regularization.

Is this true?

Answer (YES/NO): NO